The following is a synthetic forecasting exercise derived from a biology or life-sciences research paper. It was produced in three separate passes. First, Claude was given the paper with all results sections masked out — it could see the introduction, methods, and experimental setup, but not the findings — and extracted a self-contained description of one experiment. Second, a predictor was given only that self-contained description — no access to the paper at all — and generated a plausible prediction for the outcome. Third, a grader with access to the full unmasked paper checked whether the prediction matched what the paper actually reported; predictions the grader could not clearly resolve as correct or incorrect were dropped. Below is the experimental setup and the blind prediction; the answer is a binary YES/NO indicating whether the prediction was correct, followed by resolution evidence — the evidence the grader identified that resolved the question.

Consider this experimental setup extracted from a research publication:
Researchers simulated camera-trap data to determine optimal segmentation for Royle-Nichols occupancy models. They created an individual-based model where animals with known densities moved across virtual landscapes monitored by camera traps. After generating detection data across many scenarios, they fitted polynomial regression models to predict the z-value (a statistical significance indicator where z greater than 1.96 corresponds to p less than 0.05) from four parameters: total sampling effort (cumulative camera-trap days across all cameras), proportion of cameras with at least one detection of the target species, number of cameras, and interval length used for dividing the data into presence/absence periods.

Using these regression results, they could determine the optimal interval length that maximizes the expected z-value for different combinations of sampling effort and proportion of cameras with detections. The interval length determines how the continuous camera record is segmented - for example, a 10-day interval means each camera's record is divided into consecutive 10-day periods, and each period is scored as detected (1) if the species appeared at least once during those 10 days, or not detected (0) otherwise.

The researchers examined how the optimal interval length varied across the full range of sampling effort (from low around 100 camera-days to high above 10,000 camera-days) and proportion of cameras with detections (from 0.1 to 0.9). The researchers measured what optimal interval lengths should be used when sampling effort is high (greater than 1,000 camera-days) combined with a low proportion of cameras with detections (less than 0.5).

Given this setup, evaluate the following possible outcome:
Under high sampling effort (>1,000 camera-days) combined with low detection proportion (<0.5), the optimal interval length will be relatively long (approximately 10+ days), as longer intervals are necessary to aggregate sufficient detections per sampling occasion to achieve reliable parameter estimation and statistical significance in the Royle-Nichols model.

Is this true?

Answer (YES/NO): YES